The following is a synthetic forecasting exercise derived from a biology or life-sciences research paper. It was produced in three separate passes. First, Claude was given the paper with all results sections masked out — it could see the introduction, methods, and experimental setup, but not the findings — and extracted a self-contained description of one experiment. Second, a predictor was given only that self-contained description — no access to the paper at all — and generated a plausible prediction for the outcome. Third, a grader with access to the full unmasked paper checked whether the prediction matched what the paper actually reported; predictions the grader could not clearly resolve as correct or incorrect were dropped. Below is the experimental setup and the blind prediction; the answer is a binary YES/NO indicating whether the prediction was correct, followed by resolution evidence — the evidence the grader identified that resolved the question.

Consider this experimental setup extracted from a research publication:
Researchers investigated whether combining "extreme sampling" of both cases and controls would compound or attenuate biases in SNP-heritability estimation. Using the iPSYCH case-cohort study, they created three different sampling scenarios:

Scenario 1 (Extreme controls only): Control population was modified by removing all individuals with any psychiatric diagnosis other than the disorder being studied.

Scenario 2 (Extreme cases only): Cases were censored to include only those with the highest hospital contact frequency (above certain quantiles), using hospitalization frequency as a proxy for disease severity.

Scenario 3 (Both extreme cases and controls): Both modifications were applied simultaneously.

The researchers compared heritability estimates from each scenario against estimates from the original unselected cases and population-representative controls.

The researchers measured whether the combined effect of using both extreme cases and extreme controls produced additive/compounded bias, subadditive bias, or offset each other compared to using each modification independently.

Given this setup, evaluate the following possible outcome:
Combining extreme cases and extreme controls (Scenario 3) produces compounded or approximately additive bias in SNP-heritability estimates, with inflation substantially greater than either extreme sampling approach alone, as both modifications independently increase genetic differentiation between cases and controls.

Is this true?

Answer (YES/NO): YES